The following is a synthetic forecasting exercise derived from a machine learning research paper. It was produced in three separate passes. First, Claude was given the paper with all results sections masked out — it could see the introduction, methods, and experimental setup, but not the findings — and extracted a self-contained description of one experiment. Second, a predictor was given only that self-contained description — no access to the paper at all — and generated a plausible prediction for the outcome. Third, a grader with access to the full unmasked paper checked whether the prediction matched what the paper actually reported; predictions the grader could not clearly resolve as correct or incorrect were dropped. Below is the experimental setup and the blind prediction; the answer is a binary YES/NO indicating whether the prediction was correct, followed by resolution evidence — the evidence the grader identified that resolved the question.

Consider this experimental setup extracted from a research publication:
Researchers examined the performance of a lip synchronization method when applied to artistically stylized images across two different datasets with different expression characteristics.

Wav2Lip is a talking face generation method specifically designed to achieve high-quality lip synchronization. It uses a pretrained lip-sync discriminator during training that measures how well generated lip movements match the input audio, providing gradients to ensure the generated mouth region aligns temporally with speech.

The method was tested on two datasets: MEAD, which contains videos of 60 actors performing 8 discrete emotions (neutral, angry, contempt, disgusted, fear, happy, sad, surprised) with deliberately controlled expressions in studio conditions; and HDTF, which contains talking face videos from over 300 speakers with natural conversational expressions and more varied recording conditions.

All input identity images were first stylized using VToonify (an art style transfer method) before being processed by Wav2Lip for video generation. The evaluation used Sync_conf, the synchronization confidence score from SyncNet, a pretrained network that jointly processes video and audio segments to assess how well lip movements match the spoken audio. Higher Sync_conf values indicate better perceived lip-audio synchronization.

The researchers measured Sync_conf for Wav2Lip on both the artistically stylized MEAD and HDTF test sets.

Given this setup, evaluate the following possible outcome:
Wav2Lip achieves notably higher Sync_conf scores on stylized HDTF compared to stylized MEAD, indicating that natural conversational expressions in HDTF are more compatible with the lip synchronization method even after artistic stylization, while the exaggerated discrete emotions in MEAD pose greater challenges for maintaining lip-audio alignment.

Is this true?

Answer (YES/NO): NO